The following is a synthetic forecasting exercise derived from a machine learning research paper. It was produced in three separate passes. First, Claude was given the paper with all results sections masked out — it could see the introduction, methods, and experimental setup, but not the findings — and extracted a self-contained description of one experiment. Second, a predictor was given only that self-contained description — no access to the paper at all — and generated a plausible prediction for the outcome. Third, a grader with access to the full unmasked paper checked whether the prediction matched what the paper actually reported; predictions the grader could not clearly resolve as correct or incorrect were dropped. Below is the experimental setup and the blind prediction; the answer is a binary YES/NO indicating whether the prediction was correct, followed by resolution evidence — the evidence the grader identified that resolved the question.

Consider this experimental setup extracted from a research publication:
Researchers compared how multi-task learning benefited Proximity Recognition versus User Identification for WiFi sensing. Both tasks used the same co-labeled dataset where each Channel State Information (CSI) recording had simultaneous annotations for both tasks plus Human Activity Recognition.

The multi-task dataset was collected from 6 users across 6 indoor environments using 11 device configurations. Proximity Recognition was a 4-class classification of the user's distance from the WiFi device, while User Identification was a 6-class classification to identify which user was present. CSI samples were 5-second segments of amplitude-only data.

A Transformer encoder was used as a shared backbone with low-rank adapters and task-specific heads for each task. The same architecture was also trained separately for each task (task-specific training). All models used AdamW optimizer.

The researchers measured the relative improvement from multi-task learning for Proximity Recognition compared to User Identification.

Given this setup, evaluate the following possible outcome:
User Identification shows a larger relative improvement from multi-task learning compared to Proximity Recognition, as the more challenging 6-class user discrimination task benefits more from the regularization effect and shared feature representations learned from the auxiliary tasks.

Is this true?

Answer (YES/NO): NO